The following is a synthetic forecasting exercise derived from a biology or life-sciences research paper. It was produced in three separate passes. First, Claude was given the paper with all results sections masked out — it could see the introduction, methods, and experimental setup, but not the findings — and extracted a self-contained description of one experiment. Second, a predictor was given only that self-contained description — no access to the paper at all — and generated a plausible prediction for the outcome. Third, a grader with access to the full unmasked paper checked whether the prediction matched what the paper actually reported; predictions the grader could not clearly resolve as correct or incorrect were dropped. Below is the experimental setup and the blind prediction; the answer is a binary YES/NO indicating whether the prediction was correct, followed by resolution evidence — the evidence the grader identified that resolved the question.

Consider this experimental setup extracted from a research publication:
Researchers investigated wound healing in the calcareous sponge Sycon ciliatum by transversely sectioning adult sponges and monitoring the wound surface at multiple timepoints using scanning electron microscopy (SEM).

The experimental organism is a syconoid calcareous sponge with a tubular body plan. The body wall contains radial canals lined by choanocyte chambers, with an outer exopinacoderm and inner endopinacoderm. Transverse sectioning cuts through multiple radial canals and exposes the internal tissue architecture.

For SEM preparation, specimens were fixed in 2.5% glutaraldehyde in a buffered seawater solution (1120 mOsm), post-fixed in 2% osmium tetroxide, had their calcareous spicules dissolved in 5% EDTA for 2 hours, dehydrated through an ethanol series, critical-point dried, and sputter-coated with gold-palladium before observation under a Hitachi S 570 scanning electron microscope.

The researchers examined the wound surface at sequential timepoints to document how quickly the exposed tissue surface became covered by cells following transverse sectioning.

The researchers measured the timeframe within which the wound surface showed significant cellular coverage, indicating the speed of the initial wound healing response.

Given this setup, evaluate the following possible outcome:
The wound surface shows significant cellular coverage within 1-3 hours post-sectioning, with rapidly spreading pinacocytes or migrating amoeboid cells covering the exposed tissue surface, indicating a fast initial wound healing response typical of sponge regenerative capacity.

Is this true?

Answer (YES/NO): NO